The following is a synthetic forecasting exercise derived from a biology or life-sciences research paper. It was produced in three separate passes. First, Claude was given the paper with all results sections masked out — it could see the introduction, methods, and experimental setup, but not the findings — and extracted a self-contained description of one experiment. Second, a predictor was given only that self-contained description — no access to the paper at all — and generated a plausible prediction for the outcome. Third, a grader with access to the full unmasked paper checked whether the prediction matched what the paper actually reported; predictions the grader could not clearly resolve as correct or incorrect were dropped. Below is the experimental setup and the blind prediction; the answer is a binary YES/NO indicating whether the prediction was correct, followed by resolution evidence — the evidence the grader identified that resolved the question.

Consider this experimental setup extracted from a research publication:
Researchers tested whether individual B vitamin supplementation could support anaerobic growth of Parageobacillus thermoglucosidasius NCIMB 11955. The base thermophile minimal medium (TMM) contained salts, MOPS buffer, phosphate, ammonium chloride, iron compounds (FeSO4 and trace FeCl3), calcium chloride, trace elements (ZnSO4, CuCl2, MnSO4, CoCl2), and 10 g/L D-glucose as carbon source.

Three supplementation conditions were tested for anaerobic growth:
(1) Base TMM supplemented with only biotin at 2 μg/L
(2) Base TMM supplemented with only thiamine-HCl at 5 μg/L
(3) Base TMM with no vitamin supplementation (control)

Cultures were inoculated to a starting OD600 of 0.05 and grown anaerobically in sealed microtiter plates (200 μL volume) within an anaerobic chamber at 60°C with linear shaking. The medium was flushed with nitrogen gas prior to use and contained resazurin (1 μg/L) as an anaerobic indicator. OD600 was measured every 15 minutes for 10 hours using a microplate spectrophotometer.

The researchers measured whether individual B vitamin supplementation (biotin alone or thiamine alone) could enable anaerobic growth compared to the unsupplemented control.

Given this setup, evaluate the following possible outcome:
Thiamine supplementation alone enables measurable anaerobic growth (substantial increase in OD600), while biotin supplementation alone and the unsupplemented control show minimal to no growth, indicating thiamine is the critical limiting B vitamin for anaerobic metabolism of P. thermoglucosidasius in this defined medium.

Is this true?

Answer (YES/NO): NO